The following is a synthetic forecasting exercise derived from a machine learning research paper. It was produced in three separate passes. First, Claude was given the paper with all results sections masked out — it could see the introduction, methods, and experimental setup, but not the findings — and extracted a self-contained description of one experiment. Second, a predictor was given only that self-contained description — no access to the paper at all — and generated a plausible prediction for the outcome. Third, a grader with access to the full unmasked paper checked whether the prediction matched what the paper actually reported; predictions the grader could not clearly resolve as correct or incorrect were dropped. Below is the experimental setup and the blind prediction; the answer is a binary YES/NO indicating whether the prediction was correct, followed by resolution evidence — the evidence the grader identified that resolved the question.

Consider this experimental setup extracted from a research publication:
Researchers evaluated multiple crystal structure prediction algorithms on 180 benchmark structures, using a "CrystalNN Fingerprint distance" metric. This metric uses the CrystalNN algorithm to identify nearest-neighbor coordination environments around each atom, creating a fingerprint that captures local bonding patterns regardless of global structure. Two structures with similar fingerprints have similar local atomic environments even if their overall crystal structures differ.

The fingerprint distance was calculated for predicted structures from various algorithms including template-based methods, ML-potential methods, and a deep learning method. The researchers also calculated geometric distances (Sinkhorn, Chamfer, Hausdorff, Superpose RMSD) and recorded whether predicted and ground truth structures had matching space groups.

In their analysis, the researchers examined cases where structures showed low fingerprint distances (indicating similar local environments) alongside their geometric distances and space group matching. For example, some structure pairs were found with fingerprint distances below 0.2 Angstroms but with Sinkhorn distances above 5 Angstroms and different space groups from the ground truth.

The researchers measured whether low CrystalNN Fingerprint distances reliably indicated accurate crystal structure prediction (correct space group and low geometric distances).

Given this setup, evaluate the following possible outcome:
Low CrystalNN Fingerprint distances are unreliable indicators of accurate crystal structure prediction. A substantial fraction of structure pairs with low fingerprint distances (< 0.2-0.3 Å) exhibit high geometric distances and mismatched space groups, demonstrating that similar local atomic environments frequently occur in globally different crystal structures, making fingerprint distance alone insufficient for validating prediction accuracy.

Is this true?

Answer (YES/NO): YES